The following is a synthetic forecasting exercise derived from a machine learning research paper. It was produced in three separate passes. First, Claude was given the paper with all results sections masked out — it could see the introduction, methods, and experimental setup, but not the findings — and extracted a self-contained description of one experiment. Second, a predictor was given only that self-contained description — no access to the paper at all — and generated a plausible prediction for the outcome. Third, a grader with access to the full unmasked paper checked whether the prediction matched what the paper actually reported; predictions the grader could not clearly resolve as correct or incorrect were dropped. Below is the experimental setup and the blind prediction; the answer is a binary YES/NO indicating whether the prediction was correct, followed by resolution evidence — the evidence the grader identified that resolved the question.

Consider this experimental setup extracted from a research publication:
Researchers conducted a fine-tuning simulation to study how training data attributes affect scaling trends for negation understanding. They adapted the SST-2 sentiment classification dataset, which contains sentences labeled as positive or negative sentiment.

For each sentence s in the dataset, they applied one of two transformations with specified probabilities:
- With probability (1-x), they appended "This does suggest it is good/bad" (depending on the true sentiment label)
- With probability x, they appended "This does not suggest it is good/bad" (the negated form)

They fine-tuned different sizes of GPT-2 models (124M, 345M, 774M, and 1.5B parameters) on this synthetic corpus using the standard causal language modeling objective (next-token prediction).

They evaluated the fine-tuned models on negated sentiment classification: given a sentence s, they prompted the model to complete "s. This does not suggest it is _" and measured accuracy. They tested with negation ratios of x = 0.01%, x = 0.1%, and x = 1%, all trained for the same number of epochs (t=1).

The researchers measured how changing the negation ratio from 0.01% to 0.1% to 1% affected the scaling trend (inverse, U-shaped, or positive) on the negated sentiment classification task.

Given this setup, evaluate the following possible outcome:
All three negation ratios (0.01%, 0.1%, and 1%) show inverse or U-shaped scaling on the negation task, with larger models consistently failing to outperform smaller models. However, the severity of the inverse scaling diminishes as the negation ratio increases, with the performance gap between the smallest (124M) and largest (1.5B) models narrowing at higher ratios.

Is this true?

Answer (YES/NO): NO